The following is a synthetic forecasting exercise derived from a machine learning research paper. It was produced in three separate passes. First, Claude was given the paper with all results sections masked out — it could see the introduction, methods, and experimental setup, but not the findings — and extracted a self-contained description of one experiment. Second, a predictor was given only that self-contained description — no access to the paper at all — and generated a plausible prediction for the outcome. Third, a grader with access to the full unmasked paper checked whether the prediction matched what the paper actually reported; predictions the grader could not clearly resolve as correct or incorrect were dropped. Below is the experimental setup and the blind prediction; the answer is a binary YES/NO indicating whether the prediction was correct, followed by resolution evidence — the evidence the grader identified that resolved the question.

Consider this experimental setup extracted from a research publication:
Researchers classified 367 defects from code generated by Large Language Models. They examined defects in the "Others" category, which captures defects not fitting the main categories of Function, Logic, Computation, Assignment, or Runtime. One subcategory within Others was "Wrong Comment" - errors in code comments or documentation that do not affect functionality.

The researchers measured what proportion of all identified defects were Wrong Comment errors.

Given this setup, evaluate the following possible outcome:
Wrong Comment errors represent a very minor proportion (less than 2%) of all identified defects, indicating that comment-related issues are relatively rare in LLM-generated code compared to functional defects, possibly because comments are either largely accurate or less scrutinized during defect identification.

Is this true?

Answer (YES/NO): YES